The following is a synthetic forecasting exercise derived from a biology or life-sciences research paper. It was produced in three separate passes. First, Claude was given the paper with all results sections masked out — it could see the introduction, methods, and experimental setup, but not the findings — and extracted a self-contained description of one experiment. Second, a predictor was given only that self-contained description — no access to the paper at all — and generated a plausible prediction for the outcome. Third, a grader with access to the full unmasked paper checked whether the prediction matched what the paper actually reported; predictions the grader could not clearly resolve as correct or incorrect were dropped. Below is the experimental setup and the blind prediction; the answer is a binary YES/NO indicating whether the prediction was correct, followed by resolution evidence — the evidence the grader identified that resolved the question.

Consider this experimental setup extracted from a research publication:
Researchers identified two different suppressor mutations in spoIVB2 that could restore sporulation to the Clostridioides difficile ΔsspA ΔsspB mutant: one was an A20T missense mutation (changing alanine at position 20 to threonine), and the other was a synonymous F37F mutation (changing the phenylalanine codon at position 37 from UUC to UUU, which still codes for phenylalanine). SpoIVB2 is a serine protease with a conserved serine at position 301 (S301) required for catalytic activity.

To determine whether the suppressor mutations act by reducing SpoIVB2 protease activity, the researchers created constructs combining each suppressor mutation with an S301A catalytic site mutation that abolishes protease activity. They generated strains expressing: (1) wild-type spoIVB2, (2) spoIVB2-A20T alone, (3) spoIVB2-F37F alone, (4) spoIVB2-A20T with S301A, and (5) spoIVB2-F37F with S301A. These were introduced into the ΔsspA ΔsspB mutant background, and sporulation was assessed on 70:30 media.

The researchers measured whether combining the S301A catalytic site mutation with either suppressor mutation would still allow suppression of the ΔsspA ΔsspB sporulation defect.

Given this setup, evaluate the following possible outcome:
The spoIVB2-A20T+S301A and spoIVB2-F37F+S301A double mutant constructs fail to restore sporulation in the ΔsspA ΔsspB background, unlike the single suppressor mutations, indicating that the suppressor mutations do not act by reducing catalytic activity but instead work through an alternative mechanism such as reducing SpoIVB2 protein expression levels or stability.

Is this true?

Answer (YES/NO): YES